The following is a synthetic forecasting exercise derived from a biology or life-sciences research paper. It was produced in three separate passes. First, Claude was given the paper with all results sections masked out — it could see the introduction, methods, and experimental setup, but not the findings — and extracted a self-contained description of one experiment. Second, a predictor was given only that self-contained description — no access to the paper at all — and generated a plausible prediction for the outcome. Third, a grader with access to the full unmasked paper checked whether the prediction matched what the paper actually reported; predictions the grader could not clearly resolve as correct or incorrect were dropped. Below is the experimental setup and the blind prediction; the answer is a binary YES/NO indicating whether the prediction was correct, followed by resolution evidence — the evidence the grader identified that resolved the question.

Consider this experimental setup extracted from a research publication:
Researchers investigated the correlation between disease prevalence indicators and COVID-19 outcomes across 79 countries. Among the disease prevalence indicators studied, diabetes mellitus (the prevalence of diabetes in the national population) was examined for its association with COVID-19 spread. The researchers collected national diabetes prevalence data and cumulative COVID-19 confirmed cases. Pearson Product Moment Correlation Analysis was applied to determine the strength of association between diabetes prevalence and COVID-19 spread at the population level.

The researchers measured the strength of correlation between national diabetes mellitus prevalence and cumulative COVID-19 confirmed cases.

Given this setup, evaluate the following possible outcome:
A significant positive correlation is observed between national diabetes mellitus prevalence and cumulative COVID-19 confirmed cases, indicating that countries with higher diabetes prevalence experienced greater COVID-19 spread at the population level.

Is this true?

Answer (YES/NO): YES